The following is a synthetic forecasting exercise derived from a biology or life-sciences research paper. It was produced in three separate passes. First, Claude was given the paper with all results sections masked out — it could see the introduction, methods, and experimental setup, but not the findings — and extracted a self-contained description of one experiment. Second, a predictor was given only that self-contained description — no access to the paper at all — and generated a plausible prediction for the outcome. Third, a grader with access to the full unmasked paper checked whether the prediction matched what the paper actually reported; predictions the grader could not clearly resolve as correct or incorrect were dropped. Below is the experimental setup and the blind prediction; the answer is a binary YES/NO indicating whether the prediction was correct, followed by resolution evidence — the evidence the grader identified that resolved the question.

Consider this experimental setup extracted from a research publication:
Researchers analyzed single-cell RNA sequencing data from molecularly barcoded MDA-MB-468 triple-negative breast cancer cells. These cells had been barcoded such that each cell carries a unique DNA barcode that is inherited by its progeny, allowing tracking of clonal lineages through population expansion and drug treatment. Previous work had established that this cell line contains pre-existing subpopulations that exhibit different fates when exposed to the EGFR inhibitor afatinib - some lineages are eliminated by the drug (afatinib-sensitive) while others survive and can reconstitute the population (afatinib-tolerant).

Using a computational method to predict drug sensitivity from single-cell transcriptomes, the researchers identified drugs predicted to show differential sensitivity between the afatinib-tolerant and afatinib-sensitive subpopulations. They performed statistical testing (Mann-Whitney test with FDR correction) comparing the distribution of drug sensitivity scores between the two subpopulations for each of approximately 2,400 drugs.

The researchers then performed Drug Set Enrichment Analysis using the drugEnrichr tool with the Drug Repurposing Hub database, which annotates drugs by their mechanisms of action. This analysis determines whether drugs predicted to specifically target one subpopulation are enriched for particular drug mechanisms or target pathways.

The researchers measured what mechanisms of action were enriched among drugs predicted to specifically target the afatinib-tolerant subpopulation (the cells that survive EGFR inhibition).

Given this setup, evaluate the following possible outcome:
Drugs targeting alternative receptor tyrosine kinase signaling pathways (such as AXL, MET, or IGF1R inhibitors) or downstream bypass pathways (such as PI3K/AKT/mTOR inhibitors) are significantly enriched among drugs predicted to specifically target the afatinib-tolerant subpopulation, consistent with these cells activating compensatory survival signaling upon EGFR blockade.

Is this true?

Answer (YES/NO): YES